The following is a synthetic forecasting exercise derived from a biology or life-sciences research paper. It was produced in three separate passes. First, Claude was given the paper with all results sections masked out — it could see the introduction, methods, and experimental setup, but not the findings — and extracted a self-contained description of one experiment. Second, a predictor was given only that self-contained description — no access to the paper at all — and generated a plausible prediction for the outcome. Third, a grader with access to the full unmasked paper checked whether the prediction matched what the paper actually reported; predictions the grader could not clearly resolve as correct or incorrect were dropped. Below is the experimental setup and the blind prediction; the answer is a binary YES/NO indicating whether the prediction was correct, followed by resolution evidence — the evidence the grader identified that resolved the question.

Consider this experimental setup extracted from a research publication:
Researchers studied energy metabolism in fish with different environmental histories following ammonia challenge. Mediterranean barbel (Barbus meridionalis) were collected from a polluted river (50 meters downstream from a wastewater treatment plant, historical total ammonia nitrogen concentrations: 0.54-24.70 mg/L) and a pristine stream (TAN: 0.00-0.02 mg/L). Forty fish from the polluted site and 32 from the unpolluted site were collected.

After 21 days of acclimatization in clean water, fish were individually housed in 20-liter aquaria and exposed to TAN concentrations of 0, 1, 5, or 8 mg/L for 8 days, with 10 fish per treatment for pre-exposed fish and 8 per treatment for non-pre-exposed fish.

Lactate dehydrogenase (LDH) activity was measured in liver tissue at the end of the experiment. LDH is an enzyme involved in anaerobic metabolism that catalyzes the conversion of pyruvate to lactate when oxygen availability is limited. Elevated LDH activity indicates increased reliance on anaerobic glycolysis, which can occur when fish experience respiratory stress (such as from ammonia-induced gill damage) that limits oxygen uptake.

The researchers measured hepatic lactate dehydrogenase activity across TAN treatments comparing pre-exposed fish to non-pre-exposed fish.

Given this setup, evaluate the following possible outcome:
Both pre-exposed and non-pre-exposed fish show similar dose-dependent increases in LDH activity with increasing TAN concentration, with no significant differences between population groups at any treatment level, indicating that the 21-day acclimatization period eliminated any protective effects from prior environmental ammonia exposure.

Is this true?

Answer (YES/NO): NO